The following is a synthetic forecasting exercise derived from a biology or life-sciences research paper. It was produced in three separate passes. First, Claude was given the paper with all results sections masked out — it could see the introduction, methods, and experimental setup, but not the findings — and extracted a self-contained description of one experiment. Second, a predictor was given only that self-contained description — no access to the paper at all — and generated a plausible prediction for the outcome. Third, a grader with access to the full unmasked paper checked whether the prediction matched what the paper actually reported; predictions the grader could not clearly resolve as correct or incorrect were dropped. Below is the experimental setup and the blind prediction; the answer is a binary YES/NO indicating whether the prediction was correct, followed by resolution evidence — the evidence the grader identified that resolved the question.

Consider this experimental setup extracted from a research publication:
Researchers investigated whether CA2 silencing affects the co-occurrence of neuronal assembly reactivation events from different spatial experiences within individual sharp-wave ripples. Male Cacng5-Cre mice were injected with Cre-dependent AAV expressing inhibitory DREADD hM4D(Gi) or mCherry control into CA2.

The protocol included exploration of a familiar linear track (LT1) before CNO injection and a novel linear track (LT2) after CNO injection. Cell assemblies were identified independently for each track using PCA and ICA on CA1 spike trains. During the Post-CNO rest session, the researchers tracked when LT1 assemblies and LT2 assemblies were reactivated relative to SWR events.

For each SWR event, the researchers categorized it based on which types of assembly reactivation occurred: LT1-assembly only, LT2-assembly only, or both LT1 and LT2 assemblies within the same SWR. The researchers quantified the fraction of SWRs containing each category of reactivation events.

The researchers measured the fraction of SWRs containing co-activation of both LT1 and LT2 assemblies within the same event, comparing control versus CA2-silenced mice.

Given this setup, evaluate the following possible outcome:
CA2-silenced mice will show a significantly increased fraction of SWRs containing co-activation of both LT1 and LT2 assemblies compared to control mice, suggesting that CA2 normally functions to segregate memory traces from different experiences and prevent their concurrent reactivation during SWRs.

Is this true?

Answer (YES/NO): YES